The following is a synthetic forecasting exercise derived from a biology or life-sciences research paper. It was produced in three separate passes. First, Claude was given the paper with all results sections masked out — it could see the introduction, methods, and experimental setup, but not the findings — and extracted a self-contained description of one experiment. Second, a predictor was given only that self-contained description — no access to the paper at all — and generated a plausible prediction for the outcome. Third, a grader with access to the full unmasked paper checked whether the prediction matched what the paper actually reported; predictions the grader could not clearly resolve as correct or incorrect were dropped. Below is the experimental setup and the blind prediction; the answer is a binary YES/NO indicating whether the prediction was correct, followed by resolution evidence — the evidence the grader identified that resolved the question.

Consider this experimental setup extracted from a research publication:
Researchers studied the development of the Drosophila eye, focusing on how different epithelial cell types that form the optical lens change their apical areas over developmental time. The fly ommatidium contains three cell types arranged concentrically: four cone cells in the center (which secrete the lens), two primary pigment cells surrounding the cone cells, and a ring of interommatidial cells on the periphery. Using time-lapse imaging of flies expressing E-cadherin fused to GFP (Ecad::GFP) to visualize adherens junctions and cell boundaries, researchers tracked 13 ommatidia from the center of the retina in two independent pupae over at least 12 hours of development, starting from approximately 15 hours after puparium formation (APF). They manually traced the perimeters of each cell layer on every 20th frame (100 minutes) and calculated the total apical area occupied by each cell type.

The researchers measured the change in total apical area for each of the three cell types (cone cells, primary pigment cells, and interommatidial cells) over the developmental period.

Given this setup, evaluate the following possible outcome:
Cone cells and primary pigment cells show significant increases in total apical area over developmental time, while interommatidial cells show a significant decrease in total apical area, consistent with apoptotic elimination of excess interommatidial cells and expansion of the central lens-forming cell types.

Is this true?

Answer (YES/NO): NO